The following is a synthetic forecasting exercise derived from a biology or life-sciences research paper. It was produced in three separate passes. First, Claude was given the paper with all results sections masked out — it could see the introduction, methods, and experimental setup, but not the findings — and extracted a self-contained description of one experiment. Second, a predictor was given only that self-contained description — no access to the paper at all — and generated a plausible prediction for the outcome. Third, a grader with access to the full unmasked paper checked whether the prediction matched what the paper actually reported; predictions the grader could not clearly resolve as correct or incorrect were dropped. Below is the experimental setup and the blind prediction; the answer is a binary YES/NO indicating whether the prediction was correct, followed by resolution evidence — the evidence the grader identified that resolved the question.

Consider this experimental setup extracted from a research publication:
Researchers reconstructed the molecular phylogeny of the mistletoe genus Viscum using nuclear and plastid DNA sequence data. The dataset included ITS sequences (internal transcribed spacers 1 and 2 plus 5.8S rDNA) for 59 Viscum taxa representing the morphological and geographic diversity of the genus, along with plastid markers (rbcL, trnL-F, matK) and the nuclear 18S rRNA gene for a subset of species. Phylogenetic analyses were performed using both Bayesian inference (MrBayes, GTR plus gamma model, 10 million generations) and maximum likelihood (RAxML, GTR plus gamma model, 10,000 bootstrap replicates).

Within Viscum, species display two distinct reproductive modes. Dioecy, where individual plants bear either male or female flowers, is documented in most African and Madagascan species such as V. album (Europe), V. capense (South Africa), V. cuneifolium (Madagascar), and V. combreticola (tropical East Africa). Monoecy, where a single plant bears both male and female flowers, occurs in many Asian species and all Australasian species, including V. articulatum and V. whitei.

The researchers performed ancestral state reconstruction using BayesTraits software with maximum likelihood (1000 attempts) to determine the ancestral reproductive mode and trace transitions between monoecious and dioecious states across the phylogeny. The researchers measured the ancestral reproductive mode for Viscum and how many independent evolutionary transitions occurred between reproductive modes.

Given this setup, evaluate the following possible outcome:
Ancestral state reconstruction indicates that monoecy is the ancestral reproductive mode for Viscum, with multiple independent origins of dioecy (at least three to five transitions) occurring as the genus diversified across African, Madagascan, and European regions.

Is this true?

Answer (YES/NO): NO